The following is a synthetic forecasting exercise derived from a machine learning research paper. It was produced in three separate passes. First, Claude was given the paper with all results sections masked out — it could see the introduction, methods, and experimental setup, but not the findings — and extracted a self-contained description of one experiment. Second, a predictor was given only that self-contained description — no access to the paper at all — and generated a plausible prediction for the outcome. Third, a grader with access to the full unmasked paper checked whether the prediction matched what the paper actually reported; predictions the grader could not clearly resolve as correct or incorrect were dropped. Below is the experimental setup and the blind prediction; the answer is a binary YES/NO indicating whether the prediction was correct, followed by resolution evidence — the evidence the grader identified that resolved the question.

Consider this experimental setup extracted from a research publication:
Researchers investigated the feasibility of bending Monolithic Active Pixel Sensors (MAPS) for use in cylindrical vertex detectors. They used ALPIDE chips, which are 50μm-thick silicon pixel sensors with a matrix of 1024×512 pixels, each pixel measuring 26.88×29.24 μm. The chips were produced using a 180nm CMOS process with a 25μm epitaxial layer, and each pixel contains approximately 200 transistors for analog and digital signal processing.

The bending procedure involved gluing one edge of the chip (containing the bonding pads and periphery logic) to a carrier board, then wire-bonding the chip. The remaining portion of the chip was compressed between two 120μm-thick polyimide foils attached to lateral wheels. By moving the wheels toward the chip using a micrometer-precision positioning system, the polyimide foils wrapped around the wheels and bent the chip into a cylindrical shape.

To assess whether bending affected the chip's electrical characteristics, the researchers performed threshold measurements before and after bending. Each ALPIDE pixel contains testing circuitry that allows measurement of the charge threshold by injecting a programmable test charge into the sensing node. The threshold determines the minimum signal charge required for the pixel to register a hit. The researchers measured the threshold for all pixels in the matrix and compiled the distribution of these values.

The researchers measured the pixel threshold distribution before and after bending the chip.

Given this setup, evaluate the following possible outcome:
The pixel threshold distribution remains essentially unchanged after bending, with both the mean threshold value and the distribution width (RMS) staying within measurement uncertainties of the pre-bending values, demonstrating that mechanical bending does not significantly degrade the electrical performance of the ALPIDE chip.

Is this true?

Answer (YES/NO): YES